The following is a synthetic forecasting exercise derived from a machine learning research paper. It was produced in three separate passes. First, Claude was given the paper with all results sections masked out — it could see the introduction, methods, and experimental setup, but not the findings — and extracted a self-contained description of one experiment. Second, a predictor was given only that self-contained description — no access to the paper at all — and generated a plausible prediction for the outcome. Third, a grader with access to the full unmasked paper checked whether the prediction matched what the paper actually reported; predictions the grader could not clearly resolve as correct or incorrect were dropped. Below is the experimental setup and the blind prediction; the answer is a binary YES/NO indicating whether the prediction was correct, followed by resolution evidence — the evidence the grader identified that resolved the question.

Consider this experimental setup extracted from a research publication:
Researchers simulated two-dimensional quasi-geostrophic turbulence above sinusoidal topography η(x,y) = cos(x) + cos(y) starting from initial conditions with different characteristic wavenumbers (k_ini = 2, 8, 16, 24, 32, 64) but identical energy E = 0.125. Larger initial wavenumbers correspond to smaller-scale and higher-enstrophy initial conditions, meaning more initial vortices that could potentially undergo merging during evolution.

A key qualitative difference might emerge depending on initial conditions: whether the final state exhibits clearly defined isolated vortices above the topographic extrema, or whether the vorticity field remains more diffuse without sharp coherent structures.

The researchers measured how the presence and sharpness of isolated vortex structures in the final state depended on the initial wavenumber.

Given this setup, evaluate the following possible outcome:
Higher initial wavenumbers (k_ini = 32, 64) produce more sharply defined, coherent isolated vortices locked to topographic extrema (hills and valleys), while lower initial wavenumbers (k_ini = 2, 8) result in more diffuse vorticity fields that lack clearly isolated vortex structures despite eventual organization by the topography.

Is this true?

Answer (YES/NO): NO